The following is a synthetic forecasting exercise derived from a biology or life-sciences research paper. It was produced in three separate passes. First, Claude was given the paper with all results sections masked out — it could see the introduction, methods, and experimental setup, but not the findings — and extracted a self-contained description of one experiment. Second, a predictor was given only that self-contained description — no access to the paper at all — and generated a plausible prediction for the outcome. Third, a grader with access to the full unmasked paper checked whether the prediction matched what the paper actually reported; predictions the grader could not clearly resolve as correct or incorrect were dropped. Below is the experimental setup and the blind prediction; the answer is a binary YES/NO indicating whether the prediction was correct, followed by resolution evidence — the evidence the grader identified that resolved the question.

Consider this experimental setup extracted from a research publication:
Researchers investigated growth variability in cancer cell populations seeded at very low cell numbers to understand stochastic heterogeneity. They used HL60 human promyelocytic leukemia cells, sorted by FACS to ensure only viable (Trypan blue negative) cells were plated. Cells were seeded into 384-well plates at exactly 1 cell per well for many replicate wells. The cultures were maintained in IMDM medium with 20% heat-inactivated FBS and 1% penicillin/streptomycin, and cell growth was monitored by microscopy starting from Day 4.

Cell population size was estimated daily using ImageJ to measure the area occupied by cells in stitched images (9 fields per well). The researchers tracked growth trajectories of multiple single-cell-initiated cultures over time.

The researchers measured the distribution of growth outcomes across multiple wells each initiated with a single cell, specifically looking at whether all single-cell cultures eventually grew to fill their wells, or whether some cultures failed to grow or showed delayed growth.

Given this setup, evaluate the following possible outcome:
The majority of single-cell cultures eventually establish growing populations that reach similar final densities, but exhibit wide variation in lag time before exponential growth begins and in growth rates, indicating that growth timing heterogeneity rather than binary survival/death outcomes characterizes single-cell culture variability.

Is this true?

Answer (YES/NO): NO